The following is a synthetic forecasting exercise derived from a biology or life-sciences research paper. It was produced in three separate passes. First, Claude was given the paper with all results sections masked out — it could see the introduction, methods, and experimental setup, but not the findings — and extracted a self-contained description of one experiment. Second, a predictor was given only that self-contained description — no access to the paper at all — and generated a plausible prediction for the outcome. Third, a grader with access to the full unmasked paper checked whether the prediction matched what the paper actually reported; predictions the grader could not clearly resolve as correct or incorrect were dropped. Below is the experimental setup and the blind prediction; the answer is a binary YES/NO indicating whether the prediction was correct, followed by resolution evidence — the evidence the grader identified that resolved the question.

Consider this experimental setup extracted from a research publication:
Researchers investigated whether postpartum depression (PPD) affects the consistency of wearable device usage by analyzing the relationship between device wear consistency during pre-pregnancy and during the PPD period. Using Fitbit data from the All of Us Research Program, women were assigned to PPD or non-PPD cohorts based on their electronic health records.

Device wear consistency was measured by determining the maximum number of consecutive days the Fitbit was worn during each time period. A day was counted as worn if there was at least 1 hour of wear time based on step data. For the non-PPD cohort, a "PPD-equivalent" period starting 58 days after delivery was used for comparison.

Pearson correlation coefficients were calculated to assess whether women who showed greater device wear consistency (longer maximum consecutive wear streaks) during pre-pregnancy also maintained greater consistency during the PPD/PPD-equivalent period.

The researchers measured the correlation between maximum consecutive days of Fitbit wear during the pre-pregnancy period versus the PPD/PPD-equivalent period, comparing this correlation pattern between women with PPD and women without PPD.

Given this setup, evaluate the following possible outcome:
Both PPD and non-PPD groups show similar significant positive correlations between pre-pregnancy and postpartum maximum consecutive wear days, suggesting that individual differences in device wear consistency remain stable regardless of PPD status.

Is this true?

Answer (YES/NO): NO